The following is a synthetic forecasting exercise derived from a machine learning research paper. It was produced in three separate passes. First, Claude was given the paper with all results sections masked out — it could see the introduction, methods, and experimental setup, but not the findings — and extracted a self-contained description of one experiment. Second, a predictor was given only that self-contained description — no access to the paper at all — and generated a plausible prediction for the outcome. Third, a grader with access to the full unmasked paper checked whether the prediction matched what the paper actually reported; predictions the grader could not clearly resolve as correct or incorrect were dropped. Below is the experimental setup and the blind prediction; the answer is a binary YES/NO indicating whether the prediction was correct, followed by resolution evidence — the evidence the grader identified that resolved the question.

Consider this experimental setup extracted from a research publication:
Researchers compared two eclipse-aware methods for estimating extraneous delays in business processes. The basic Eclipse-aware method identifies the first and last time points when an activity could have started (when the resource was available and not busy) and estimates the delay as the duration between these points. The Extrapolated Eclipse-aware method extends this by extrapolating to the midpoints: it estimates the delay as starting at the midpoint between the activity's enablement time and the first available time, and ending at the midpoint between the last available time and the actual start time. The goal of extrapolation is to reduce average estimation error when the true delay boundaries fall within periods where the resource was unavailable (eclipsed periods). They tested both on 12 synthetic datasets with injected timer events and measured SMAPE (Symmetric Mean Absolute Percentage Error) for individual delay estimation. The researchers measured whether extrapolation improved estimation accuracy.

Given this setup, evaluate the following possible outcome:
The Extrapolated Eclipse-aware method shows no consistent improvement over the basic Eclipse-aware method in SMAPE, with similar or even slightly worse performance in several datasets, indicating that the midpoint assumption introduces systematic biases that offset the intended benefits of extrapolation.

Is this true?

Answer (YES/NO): NO